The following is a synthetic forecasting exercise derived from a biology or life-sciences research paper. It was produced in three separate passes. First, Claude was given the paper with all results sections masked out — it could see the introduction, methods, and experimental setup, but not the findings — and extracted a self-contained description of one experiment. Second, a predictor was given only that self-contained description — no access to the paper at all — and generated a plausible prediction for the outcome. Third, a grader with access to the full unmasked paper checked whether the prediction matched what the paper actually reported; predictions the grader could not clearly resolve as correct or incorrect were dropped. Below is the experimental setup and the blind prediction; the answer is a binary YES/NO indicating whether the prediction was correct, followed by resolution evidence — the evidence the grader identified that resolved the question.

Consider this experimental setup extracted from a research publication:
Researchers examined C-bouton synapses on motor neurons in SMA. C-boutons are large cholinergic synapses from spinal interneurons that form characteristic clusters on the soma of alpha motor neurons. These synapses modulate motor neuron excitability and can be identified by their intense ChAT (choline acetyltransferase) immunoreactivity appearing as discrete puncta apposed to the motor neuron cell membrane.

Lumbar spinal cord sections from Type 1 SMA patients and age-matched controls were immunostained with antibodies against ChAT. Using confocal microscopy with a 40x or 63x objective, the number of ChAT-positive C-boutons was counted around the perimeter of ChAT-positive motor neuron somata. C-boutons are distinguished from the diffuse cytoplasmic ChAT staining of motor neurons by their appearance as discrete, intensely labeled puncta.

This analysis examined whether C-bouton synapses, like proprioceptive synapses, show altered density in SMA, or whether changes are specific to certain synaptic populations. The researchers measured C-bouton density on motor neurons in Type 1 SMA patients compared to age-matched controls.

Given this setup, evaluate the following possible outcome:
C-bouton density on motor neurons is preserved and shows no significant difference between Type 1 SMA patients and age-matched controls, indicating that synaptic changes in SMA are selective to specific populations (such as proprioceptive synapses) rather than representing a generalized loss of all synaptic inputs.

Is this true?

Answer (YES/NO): NO